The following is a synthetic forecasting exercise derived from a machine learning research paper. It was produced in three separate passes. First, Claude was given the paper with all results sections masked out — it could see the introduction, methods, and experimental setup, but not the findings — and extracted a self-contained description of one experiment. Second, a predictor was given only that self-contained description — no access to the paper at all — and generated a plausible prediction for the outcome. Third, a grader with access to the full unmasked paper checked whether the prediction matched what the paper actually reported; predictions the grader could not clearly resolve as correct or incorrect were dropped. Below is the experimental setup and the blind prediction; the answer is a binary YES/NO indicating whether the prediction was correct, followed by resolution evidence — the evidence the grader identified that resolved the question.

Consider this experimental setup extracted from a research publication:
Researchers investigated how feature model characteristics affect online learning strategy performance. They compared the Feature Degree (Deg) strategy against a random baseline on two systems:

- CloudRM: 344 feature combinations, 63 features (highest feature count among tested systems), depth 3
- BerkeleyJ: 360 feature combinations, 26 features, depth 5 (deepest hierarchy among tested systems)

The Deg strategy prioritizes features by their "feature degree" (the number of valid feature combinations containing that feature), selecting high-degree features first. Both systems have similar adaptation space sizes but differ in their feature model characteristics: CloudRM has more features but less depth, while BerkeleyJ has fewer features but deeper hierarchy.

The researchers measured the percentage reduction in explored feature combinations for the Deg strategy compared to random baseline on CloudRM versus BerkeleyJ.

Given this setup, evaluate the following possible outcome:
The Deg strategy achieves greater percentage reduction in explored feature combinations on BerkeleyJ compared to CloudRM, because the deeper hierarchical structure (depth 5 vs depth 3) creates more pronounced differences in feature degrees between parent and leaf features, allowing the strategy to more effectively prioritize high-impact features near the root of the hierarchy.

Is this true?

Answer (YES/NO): YES